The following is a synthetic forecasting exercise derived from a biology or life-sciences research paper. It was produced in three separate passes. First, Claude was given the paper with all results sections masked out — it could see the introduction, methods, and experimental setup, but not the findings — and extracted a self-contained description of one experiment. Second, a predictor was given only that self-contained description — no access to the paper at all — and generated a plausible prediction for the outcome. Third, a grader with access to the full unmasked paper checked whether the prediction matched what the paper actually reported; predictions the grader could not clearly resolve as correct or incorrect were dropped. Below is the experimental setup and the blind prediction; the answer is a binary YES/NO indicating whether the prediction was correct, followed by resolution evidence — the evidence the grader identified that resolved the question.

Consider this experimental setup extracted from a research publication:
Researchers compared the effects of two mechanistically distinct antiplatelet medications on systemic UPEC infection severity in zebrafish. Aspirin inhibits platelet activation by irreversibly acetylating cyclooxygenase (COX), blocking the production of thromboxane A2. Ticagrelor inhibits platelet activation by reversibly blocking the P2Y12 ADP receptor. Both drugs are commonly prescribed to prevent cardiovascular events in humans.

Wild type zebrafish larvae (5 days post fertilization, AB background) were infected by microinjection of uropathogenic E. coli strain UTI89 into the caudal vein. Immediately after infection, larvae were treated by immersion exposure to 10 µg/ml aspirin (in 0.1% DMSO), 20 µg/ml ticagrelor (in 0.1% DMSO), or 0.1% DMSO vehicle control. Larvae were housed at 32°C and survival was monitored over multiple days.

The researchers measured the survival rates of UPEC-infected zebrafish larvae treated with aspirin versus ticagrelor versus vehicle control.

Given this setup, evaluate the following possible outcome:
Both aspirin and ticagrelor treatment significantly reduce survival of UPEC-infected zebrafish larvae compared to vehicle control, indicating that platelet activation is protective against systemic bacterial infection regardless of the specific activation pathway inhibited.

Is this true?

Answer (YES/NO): YES